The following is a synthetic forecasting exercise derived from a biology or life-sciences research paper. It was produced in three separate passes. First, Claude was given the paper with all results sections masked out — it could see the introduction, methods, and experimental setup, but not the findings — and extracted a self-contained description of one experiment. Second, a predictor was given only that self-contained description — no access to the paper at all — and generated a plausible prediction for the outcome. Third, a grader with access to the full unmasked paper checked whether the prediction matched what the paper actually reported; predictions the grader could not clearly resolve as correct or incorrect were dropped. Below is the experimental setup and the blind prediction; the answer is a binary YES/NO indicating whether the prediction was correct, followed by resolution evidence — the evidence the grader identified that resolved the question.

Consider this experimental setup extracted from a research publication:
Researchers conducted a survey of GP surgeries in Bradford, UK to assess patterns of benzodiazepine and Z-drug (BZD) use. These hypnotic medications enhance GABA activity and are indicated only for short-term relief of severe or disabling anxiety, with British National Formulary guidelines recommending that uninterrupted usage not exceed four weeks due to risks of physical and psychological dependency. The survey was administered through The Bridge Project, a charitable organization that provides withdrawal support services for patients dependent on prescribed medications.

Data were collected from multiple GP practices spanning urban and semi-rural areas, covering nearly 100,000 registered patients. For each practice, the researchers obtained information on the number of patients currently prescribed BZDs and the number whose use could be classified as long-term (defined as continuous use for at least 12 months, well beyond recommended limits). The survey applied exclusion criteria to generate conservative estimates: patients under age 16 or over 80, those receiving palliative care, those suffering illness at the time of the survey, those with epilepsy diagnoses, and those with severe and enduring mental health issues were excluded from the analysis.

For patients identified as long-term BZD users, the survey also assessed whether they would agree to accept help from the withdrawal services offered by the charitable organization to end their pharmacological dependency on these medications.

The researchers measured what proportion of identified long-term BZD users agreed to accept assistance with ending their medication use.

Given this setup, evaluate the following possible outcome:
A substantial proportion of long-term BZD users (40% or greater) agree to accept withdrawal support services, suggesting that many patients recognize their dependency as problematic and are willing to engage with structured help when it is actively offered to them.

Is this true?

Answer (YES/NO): YES